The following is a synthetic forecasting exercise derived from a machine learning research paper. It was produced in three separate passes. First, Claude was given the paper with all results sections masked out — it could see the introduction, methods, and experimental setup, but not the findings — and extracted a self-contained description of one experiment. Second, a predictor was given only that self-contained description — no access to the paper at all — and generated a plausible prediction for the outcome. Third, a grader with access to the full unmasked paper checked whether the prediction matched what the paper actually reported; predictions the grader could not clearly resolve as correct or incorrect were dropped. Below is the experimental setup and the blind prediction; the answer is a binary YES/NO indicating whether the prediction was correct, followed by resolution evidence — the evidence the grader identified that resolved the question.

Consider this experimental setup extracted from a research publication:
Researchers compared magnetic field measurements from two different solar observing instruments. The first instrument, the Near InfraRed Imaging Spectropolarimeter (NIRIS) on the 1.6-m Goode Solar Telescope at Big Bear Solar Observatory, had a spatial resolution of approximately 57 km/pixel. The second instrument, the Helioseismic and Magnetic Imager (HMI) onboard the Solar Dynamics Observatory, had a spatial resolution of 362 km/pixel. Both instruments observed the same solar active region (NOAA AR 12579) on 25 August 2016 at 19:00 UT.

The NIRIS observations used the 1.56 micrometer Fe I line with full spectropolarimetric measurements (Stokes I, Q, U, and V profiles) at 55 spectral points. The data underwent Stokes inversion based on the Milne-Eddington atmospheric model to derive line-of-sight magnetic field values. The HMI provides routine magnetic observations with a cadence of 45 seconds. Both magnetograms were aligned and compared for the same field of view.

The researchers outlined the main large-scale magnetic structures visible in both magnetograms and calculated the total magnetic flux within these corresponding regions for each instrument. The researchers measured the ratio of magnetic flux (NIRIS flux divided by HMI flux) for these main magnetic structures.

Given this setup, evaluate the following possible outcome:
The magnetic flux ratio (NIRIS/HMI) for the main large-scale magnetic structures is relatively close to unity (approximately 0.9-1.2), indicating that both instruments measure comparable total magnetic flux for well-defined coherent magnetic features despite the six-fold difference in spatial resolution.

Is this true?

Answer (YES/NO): YES